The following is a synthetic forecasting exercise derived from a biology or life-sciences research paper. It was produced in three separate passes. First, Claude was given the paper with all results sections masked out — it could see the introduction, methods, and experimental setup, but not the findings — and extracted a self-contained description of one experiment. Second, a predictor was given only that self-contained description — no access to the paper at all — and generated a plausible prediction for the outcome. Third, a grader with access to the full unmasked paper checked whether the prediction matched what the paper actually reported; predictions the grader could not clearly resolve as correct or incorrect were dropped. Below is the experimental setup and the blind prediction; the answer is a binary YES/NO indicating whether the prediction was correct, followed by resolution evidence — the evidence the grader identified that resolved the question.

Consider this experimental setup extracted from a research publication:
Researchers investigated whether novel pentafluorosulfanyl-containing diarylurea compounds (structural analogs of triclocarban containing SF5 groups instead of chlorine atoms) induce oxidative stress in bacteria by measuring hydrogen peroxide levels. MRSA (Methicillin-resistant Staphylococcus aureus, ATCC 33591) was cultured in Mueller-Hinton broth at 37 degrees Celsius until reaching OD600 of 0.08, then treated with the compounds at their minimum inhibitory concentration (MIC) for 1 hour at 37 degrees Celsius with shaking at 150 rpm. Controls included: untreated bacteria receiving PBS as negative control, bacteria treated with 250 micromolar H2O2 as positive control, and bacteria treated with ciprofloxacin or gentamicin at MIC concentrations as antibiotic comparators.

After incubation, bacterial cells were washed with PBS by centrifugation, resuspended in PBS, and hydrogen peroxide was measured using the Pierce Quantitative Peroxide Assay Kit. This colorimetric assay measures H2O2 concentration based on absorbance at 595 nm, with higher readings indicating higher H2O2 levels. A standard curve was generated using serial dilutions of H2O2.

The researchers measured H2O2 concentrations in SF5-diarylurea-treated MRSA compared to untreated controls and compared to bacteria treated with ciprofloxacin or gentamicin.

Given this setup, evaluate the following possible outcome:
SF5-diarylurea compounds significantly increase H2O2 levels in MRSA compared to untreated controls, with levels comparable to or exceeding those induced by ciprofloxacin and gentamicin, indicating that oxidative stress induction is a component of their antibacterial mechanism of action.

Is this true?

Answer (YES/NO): NO